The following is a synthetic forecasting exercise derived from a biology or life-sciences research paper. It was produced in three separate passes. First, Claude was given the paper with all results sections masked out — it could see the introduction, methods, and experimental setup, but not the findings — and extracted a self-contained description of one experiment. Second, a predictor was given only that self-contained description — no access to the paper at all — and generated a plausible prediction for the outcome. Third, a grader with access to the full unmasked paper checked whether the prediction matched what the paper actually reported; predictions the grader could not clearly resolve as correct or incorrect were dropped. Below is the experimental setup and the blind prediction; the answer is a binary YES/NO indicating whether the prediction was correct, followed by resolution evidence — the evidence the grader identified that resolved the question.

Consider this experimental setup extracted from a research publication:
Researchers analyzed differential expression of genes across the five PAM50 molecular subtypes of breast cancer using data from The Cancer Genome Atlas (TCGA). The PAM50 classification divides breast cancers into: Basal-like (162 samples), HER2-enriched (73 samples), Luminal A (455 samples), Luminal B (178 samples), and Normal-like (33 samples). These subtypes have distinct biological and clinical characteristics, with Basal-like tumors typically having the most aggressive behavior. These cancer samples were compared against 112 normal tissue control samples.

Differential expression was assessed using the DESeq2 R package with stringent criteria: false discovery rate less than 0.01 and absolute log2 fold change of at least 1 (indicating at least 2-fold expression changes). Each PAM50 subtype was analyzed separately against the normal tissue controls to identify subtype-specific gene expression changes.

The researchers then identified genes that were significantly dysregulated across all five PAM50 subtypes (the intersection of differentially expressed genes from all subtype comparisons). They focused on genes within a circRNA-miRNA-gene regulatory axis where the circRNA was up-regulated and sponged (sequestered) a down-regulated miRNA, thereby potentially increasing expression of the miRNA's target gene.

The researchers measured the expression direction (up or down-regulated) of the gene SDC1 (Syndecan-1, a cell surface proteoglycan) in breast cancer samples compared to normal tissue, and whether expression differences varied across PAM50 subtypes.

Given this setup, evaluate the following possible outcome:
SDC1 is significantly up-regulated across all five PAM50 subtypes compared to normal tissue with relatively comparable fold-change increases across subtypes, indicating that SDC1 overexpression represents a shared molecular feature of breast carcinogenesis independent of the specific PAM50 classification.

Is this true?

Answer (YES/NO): NO